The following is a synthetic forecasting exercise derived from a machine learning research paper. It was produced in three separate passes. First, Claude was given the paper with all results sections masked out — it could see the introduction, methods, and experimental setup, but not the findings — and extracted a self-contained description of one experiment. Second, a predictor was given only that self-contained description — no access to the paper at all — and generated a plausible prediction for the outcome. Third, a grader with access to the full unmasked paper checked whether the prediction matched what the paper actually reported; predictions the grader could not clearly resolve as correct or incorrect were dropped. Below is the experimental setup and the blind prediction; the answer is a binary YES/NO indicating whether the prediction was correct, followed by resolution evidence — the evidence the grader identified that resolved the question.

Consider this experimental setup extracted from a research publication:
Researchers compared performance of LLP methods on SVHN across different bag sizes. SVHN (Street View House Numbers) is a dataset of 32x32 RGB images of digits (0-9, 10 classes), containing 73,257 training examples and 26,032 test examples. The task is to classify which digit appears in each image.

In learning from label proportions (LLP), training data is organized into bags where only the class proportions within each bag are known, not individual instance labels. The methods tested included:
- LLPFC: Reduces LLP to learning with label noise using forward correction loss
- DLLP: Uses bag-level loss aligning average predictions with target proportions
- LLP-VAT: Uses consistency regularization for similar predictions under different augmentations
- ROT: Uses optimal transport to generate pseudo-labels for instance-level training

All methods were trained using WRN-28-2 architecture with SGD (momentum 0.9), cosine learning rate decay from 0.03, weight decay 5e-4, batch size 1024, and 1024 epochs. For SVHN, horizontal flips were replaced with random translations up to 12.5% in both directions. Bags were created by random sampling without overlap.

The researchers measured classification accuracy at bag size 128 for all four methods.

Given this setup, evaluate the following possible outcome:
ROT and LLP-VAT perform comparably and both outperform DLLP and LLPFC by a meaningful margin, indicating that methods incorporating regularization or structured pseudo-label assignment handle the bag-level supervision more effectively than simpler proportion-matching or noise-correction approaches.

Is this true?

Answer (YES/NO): NO